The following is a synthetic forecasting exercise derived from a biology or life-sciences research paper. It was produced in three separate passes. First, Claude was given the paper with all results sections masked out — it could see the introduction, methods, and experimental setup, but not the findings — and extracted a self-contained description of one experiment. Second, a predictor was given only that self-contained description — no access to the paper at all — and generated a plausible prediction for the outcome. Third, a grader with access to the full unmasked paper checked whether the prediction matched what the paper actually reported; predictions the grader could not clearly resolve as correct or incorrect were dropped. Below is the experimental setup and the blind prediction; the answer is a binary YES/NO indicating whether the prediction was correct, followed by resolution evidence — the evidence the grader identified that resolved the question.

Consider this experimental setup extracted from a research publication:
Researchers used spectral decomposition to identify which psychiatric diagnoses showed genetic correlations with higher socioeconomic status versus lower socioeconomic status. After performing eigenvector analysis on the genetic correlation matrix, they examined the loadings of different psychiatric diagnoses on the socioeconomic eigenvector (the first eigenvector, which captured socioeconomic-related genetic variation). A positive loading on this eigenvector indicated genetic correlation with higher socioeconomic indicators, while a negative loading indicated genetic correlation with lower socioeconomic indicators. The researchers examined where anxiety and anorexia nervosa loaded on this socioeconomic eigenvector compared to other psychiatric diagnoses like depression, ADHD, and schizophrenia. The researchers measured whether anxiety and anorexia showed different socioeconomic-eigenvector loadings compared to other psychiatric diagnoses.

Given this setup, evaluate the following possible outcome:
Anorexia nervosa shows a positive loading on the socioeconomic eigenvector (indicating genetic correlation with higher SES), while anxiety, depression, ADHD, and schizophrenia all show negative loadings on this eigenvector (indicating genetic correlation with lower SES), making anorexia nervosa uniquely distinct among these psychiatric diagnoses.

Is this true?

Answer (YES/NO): NO